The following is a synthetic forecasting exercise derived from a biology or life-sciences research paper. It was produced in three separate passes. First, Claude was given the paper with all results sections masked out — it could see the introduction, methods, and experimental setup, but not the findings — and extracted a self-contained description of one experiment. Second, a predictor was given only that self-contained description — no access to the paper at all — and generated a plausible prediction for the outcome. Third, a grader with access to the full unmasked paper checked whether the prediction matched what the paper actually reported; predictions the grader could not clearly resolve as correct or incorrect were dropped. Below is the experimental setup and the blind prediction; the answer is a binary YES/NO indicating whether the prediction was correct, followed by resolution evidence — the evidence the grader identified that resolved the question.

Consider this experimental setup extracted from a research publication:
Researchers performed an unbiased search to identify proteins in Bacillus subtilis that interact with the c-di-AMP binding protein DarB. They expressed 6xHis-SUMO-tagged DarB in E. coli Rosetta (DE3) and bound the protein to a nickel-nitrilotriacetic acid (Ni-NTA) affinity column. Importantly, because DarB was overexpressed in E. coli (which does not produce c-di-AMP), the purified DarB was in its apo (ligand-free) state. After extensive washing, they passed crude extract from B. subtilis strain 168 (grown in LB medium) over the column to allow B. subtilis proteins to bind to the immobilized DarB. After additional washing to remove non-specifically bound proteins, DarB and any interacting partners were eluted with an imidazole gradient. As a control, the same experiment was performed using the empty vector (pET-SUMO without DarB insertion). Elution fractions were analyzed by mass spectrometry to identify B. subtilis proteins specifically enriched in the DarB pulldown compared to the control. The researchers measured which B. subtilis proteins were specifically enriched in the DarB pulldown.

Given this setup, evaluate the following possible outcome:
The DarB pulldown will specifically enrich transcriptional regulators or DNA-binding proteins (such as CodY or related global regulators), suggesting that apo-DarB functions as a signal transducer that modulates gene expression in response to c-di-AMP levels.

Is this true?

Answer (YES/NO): NO